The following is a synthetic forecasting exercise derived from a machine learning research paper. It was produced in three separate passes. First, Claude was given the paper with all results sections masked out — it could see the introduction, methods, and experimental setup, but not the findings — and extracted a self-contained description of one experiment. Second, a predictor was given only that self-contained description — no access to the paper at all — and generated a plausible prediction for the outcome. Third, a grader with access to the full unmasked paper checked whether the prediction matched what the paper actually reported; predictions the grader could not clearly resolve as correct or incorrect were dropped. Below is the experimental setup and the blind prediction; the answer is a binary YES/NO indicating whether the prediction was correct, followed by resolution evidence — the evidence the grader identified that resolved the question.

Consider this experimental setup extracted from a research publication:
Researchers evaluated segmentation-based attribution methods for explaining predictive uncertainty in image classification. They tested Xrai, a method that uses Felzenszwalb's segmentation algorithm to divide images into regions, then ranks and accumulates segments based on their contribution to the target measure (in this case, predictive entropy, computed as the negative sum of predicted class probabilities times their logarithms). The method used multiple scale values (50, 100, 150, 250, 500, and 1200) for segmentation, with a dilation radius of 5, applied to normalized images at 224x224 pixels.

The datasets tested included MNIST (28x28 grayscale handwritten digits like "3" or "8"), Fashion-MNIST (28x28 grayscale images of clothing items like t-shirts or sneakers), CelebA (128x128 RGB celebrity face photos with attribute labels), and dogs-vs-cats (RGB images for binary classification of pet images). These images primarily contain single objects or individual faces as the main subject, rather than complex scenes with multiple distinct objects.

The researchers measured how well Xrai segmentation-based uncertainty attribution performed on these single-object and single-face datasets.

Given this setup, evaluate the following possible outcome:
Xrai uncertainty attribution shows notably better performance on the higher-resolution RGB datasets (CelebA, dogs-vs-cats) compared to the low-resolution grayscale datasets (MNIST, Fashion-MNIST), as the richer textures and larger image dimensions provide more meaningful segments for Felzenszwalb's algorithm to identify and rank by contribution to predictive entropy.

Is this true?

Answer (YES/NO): NO